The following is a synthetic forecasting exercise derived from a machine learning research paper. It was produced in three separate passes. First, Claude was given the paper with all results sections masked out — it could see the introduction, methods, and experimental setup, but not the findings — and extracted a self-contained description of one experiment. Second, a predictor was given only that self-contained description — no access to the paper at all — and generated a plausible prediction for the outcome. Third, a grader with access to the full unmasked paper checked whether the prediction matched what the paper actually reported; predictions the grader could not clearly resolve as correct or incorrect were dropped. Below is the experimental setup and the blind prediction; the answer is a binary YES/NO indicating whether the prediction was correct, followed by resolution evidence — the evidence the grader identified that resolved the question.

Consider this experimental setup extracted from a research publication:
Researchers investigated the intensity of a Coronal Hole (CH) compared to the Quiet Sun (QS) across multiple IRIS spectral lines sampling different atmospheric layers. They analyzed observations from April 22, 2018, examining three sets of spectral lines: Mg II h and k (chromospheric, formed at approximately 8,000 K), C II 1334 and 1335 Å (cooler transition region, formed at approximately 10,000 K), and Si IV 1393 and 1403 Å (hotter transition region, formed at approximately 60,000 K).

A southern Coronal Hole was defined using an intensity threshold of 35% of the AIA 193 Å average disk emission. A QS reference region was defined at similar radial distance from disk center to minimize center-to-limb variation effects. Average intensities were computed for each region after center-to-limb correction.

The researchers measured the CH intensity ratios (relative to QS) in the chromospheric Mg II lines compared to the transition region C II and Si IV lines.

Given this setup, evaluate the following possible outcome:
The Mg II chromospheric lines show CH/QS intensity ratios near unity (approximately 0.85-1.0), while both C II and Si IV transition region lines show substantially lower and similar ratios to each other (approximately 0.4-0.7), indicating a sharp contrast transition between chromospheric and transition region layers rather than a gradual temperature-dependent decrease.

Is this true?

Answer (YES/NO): NO